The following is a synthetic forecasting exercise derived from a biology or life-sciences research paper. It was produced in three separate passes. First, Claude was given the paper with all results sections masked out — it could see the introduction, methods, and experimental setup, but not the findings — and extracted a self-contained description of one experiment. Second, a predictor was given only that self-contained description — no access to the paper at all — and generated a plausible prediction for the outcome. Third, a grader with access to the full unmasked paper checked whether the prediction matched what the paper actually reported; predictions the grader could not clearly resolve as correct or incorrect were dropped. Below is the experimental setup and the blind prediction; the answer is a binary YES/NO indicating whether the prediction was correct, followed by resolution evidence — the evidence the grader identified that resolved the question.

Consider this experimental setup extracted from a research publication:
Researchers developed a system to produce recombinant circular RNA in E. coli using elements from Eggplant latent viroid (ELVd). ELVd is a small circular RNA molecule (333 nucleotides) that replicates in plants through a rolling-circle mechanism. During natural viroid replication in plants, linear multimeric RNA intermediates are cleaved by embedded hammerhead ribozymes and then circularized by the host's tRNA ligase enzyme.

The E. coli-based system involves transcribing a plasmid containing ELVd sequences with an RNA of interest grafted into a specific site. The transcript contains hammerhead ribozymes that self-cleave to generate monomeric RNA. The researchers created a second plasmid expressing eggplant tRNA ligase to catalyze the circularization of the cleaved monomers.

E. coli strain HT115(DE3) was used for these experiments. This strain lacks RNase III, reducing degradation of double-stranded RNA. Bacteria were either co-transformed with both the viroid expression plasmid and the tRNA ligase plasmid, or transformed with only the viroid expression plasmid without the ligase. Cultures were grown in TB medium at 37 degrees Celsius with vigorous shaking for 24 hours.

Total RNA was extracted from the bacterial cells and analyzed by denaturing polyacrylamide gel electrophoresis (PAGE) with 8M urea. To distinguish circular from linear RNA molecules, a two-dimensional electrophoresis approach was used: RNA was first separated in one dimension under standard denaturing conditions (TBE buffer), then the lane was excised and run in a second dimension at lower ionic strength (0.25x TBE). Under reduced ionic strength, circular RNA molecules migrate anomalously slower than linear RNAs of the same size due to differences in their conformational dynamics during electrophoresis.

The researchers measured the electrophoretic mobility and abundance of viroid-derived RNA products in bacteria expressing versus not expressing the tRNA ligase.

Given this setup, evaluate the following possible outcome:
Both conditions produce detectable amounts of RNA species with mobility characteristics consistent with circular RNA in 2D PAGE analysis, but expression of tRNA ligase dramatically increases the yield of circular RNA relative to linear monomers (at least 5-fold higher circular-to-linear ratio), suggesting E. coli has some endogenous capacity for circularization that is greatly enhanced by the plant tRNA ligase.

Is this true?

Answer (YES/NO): NO